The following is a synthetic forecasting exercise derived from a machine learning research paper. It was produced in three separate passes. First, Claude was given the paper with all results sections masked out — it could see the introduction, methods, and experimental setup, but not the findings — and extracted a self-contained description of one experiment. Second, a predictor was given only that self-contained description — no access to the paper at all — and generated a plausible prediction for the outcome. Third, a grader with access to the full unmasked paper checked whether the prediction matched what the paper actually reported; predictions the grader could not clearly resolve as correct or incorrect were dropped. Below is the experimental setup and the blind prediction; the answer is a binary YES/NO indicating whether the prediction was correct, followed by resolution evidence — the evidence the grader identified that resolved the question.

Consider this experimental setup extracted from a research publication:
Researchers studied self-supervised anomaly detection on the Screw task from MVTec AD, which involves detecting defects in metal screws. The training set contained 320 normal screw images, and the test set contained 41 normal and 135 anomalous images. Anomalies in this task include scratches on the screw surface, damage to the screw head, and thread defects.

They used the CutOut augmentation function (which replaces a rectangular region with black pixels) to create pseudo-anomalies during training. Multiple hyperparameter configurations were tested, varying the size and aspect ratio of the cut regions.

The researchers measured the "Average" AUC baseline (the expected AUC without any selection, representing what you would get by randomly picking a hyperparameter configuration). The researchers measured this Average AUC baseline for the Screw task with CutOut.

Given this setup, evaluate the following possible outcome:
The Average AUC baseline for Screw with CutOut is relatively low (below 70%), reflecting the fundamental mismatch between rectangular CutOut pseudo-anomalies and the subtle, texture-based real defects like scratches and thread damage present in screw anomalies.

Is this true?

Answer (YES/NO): NO